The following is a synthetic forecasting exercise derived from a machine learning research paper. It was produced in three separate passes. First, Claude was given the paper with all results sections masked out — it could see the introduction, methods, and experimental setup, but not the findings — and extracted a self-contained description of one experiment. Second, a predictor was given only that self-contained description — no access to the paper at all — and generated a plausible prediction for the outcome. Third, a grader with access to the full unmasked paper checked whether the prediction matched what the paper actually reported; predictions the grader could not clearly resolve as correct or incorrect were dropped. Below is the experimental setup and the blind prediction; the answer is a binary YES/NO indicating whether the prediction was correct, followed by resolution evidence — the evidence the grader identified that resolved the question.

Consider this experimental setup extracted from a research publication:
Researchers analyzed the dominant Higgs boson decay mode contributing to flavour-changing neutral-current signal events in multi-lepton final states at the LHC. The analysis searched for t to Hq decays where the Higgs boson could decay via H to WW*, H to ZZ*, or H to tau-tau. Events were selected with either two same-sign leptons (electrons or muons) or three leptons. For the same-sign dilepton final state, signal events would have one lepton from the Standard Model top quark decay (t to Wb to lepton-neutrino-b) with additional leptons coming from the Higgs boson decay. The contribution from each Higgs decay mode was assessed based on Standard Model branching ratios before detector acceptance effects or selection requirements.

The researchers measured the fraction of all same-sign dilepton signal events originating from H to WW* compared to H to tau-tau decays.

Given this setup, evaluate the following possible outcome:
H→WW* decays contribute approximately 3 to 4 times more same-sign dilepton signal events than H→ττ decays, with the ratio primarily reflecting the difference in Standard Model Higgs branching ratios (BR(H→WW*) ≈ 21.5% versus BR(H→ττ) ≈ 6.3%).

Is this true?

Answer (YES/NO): NO